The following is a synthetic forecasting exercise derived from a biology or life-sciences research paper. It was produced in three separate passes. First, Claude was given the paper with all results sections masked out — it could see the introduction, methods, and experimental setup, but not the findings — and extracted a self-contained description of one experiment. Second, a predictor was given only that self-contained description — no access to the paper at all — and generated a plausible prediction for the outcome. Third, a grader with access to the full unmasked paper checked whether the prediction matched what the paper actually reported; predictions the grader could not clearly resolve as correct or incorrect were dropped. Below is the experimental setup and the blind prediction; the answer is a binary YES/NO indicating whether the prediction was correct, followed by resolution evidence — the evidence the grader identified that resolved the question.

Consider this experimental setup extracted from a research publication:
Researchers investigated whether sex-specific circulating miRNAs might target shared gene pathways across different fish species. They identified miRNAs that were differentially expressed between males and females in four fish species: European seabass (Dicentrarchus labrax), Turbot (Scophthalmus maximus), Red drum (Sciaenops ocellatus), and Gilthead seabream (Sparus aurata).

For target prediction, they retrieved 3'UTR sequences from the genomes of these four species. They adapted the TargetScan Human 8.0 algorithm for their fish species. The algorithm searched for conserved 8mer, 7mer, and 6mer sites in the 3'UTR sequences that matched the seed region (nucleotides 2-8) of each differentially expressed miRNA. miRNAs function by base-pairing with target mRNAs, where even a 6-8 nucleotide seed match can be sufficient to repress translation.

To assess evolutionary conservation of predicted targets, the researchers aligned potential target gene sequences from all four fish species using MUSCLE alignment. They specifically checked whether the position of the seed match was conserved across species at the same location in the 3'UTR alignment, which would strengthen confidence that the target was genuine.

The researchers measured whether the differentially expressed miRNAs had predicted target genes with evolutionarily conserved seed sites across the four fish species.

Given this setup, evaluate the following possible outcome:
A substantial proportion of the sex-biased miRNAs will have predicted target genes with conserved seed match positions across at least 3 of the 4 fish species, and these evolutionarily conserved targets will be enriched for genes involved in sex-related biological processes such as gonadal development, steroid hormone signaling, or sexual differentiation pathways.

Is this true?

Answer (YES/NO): NO